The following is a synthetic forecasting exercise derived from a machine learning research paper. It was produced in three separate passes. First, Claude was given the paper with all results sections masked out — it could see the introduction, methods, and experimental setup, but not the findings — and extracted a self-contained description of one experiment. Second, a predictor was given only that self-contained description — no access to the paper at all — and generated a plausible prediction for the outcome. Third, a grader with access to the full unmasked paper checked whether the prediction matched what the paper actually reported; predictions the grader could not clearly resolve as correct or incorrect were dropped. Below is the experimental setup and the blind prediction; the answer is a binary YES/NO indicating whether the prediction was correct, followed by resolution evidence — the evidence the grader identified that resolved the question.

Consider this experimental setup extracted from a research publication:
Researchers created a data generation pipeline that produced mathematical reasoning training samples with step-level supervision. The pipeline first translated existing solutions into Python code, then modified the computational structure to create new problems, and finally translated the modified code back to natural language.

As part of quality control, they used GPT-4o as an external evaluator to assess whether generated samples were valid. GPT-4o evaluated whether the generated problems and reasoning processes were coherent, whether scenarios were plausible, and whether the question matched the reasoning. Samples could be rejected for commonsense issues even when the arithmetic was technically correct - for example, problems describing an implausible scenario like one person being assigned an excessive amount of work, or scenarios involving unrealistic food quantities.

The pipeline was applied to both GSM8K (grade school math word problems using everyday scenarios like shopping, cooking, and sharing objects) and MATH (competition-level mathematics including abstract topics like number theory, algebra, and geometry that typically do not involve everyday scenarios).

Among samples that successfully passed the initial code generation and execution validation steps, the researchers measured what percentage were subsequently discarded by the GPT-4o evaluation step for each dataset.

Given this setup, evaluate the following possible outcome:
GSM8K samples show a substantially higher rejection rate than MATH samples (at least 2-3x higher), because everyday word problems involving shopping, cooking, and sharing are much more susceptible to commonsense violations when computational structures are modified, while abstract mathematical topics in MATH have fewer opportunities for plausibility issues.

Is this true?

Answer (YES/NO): NO